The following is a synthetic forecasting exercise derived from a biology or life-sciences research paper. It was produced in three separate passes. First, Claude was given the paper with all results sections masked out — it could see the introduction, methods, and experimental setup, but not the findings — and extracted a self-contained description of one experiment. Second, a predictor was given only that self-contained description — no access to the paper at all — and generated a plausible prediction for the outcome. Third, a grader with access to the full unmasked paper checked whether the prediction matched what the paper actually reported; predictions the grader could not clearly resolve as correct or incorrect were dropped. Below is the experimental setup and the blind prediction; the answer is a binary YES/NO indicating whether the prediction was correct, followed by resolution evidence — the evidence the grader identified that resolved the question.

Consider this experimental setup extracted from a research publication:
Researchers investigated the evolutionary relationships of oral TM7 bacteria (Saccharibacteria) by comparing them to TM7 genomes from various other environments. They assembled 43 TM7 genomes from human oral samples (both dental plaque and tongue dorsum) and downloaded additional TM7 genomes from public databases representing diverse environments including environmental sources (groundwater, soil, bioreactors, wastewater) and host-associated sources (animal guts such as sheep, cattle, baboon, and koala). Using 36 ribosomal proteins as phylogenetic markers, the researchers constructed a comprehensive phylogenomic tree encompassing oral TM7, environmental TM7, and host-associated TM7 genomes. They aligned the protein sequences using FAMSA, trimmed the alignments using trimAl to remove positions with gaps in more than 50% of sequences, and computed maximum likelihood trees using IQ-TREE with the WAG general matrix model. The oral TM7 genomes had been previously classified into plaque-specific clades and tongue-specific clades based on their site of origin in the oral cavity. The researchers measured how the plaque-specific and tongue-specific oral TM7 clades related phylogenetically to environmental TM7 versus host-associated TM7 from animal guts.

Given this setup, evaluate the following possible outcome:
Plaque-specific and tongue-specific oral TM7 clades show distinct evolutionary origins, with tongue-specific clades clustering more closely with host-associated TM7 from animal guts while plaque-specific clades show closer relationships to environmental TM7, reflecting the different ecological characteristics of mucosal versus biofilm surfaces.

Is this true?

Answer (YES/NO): YES